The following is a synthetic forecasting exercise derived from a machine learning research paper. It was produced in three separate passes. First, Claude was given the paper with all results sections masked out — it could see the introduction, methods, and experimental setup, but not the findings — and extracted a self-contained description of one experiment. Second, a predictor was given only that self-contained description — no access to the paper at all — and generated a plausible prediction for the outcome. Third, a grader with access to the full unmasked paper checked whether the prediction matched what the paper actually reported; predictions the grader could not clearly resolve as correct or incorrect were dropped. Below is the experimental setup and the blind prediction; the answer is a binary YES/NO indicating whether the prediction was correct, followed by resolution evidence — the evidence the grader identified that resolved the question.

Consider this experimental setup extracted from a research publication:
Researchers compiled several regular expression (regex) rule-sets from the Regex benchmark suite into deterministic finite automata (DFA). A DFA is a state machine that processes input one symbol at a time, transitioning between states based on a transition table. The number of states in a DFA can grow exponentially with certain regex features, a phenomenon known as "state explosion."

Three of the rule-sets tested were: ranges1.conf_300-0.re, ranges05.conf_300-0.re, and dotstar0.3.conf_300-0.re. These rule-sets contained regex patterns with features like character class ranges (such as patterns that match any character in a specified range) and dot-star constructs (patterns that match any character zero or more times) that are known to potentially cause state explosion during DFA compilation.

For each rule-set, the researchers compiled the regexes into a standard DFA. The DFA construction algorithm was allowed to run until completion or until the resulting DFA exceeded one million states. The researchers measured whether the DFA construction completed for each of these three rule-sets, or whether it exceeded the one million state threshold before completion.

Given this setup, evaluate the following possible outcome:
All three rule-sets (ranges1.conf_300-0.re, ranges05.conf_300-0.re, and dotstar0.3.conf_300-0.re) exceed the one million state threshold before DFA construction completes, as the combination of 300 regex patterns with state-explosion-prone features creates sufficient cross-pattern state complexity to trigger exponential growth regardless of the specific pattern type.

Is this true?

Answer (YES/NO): YES